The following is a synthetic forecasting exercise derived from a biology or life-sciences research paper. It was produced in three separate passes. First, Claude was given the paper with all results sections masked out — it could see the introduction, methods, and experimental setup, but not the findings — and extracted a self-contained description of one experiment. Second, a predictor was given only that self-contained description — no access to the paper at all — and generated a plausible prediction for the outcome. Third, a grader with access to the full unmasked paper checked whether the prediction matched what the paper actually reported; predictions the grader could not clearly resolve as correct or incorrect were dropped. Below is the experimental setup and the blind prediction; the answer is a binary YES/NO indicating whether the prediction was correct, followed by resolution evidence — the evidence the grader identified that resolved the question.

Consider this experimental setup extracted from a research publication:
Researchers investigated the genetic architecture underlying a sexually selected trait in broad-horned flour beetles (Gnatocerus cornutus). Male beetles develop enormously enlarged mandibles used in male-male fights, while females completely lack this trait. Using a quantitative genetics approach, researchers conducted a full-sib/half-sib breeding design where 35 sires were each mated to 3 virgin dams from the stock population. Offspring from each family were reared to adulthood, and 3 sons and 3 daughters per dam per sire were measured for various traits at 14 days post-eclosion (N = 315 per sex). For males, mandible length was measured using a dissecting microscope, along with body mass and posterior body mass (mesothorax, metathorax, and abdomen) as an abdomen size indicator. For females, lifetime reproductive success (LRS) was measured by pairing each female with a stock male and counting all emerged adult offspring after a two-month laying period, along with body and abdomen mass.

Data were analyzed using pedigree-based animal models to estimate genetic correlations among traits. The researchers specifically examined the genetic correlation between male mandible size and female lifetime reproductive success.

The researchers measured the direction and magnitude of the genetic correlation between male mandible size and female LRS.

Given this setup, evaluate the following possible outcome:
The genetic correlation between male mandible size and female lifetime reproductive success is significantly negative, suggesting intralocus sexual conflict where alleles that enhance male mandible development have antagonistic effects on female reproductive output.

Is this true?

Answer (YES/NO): YES